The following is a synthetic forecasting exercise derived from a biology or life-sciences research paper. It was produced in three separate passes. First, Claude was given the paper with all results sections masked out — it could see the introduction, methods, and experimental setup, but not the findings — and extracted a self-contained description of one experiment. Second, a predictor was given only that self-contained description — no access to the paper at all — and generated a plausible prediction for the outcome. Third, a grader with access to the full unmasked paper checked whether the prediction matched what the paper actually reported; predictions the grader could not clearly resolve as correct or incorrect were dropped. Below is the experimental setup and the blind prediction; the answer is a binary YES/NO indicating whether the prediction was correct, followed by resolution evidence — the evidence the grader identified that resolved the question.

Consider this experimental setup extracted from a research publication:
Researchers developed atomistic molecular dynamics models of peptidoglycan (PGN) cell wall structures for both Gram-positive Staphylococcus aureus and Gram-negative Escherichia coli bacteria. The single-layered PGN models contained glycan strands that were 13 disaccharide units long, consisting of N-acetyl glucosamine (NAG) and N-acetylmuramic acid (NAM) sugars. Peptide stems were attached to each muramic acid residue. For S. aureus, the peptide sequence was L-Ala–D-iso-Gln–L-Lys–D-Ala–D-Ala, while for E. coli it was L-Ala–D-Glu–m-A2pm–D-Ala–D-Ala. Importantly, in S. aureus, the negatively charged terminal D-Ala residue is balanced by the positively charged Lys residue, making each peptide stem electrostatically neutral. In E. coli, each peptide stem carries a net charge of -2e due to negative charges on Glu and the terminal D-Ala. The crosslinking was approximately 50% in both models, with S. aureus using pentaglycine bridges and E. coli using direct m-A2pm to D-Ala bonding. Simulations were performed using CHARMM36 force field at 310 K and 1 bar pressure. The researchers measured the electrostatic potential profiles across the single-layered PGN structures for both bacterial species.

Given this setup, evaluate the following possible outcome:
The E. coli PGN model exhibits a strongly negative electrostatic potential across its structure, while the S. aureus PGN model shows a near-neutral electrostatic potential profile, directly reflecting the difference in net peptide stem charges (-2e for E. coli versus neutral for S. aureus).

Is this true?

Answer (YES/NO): YES